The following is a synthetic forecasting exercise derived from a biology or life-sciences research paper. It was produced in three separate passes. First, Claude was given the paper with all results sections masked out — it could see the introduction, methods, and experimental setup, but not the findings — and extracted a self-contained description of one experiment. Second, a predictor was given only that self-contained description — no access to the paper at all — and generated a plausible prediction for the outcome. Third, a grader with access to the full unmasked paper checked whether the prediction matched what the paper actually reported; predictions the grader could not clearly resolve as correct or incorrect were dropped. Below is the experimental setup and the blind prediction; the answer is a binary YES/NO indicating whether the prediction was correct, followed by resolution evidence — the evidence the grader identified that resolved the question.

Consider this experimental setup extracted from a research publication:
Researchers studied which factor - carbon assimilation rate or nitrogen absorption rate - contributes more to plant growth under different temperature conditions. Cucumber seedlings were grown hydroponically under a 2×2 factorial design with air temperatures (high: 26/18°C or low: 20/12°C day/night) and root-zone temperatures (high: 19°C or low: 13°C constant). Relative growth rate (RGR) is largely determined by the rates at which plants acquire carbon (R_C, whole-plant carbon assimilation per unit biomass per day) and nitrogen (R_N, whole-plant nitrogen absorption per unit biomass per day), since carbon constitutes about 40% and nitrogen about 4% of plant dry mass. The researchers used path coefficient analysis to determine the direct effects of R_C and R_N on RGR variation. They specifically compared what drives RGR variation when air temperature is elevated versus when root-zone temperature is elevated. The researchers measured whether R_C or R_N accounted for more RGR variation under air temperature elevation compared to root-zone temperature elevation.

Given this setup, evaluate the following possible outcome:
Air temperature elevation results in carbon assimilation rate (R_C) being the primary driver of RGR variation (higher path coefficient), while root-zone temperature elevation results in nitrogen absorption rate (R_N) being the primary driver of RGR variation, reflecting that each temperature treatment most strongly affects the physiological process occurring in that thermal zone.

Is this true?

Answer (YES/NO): YES